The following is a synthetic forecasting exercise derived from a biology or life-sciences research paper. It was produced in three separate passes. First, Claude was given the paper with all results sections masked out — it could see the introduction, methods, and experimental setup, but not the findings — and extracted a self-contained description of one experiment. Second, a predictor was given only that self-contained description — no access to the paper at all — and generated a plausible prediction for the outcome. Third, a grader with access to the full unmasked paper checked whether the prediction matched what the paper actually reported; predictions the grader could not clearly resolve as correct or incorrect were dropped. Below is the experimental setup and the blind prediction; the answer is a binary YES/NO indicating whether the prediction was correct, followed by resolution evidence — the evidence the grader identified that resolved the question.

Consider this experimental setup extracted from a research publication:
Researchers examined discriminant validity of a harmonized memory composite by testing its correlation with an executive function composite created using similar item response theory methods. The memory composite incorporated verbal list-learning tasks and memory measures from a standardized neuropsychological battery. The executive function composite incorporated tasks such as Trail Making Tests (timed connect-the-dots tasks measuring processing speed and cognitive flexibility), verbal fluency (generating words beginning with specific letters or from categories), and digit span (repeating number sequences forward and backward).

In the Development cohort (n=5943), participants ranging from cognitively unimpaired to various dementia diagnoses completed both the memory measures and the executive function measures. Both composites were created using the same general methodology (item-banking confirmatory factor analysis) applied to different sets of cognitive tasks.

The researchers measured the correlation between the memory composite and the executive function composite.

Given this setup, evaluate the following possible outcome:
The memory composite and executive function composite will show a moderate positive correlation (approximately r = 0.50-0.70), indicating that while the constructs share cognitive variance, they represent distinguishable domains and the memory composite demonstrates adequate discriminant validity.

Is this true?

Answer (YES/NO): NO